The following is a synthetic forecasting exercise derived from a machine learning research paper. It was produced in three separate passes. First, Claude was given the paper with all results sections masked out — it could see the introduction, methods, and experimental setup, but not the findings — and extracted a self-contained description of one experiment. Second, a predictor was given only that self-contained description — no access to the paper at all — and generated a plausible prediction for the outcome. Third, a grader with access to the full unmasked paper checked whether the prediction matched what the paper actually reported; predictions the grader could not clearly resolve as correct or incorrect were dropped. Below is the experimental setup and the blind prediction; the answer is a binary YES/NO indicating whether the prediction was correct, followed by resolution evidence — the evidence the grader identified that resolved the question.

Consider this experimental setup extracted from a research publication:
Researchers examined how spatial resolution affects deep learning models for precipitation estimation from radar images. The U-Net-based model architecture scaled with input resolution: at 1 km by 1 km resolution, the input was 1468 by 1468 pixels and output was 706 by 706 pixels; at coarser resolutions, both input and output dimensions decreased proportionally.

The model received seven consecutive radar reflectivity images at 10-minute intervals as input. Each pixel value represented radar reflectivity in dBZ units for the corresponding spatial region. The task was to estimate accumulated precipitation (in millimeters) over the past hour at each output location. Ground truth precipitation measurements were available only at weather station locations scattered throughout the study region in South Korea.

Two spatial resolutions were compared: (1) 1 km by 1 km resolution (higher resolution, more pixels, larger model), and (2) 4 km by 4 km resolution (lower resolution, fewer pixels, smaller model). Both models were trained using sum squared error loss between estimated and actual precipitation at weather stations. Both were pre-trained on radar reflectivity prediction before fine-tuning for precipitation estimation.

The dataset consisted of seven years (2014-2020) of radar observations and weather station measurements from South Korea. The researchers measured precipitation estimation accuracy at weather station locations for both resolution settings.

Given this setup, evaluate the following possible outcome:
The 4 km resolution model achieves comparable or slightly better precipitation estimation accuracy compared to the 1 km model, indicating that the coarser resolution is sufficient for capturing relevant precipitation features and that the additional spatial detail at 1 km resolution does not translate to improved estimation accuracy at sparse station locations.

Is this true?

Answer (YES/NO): NO